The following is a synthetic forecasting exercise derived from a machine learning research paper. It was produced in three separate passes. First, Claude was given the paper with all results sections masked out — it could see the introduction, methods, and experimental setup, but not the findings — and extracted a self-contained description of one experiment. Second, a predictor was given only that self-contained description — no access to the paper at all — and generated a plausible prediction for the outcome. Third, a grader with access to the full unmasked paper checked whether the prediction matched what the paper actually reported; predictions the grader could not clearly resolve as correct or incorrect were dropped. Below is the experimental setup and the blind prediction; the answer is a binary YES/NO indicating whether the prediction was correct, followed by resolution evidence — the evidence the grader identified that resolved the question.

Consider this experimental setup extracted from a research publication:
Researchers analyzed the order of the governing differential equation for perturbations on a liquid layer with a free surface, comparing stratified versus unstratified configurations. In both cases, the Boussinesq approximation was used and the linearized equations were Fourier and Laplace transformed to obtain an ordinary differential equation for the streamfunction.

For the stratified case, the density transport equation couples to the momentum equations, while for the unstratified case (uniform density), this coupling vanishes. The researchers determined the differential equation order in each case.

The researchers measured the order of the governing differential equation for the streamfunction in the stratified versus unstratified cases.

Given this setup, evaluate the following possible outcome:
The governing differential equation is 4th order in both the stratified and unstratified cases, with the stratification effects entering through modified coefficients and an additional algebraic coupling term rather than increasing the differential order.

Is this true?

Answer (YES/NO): NO